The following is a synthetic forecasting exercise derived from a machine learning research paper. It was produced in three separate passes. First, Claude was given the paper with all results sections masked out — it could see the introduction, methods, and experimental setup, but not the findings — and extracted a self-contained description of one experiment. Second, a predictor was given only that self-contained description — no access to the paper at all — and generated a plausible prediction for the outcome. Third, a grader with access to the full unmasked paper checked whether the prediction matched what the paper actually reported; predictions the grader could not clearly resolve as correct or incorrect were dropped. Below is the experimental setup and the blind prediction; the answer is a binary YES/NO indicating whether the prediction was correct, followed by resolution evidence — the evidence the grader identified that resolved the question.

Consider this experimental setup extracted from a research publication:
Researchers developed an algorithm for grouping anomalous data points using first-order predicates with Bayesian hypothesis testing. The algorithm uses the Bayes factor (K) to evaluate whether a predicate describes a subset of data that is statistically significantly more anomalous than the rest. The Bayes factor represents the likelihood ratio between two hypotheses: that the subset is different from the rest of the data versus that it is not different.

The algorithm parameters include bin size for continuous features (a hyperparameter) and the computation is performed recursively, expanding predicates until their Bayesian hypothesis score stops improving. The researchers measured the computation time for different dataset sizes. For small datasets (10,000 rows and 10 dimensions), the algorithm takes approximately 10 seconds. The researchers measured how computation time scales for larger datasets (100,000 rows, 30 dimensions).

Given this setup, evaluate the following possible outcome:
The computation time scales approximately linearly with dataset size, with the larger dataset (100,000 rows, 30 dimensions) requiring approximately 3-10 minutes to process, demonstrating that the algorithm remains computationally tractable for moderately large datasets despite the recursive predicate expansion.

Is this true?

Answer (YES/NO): NO